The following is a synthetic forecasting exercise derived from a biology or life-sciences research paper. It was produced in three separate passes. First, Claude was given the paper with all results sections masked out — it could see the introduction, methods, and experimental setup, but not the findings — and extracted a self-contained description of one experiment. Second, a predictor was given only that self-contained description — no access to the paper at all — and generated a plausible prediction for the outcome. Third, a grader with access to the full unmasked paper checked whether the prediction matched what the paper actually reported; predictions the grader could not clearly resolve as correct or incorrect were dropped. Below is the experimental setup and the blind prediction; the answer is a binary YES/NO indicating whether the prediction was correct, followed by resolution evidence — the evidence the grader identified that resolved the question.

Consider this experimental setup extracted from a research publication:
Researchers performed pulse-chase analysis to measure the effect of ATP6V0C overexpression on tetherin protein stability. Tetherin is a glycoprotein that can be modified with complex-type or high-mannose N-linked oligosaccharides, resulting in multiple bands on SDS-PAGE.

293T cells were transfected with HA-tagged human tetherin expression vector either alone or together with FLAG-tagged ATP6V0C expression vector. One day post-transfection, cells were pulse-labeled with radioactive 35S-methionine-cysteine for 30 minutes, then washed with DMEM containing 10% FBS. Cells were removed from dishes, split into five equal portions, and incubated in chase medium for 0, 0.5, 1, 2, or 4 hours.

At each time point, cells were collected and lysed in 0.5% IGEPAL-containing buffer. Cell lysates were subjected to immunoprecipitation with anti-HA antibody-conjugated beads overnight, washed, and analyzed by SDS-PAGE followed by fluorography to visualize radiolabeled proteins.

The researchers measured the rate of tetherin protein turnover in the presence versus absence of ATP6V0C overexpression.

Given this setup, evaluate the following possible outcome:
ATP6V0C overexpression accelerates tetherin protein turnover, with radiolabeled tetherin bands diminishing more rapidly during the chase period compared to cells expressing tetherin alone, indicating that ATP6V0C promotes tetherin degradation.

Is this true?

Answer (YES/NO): NO